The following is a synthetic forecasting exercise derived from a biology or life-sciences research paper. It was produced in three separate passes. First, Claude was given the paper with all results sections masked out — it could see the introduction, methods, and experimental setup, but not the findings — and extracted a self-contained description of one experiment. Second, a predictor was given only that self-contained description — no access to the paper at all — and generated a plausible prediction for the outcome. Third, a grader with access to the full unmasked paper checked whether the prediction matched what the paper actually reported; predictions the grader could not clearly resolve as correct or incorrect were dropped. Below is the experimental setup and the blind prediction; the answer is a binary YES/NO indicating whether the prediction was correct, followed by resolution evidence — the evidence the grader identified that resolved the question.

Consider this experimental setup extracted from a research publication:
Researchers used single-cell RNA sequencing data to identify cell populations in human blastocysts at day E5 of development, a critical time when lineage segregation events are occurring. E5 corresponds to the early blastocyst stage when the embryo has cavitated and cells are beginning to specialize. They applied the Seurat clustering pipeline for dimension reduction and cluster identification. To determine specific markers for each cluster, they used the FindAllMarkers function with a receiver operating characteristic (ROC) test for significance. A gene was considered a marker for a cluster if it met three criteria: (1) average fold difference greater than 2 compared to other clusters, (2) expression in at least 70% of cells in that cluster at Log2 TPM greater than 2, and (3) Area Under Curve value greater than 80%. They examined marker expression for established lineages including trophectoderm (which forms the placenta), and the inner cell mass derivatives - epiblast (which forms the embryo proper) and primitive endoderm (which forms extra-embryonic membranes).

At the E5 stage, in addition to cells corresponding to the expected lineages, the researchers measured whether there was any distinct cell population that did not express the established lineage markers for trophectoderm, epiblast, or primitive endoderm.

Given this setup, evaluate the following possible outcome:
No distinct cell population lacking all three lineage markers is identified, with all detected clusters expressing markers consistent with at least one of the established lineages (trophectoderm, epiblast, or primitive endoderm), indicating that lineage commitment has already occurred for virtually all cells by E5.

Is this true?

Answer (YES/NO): NO